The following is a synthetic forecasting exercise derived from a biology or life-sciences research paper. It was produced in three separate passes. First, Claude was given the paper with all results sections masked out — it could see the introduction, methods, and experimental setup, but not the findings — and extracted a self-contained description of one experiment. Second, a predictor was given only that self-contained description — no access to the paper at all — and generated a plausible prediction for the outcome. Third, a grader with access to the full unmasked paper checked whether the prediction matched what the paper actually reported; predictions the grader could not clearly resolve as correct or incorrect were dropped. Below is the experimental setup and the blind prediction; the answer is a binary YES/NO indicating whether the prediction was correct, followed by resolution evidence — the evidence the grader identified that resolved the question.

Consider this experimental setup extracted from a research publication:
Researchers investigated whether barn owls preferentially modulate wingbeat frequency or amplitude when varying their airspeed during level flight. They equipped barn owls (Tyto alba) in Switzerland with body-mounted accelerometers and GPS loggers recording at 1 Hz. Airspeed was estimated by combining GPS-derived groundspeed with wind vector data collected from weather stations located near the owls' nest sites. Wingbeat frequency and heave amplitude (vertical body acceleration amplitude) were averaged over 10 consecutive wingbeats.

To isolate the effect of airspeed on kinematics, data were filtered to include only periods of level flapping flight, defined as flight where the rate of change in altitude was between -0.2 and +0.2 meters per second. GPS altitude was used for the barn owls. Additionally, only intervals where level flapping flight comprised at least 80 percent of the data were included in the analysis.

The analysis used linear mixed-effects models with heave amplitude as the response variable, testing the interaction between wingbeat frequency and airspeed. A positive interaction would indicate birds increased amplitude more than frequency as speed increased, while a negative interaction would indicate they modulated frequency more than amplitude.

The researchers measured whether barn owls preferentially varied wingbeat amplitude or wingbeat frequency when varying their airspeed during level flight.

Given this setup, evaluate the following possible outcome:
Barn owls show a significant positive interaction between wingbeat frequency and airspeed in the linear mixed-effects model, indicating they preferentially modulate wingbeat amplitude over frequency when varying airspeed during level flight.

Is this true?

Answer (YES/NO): NO